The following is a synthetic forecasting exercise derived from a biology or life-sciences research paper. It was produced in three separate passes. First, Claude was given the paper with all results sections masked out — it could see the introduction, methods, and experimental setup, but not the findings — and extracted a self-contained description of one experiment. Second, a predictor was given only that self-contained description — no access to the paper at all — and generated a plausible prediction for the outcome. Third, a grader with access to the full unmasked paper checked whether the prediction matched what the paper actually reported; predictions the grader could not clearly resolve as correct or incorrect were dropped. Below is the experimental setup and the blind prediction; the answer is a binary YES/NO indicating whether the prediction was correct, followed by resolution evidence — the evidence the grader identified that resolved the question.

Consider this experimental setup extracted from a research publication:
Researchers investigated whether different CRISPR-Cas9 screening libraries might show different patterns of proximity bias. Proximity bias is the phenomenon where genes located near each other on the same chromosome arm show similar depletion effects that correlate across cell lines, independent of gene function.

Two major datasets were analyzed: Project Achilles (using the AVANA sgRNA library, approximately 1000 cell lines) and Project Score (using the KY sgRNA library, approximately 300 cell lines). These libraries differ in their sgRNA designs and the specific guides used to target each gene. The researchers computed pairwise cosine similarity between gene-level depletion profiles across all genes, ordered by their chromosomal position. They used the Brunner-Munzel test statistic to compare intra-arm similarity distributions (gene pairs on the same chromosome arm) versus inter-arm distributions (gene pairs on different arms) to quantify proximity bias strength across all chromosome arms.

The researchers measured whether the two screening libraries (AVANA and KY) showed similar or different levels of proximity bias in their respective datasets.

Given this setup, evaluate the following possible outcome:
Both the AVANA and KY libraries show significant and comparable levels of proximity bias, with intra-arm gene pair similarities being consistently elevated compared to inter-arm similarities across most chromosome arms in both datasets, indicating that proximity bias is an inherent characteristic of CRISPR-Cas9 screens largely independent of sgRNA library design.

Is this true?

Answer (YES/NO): YES